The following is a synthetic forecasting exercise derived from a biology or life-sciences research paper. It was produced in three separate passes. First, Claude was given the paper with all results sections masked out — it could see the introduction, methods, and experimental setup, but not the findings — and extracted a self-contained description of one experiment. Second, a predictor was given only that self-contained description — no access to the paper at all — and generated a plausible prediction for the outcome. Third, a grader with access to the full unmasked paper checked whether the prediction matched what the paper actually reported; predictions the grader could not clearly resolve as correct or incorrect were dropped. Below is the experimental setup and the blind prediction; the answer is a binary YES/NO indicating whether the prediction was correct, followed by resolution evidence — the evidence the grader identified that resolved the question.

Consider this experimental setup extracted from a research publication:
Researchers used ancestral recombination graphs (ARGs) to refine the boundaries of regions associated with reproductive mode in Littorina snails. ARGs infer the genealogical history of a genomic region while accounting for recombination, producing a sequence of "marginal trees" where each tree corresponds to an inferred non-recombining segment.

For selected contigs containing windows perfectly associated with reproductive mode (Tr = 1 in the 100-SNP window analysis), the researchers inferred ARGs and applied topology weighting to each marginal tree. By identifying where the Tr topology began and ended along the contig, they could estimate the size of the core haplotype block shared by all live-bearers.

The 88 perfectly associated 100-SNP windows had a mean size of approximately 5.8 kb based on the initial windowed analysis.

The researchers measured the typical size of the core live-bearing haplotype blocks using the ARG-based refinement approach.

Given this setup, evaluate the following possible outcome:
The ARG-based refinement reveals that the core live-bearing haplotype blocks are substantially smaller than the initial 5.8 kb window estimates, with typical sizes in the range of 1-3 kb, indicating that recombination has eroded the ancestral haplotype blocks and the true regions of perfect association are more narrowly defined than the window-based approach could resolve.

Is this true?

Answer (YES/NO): YES